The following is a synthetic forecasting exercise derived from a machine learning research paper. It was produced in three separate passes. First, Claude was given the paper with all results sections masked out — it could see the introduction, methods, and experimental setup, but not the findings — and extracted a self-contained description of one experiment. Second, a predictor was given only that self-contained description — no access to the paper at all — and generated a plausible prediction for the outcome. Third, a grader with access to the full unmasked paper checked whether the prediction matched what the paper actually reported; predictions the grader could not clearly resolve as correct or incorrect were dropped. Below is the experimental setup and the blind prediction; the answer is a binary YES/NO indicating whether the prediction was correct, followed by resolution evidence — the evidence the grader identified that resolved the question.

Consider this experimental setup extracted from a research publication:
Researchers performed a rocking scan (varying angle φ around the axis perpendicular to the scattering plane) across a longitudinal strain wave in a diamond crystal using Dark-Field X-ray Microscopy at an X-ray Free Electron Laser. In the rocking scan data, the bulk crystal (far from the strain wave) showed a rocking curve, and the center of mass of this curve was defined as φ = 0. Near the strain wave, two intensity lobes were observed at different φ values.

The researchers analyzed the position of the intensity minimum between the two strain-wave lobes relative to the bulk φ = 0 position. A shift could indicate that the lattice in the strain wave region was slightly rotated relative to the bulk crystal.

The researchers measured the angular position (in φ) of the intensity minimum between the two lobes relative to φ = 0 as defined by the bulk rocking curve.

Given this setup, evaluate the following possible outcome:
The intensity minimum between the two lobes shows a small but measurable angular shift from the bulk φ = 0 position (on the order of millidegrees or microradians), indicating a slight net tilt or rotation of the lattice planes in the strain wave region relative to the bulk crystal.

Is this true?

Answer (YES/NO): YES